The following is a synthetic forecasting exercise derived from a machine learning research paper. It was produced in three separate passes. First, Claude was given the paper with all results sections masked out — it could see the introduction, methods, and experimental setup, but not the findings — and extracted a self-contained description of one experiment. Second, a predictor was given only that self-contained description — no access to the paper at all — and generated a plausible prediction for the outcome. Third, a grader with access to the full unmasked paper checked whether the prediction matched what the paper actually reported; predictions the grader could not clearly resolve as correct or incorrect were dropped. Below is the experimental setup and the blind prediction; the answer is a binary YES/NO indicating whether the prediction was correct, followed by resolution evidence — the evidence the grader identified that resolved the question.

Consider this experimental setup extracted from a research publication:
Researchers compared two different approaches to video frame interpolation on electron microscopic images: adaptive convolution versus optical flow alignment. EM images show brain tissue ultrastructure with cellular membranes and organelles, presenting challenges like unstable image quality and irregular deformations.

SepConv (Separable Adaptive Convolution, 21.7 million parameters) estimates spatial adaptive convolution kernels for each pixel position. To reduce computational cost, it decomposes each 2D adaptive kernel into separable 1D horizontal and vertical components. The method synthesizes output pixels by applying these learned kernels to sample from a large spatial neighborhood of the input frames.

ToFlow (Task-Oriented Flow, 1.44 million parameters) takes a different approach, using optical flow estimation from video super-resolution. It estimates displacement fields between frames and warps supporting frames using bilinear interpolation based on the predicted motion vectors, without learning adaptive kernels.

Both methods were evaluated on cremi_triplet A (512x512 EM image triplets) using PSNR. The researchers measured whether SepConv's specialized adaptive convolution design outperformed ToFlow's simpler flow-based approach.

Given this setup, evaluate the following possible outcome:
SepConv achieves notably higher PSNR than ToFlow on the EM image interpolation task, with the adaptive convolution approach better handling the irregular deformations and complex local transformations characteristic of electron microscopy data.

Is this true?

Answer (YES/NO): NO